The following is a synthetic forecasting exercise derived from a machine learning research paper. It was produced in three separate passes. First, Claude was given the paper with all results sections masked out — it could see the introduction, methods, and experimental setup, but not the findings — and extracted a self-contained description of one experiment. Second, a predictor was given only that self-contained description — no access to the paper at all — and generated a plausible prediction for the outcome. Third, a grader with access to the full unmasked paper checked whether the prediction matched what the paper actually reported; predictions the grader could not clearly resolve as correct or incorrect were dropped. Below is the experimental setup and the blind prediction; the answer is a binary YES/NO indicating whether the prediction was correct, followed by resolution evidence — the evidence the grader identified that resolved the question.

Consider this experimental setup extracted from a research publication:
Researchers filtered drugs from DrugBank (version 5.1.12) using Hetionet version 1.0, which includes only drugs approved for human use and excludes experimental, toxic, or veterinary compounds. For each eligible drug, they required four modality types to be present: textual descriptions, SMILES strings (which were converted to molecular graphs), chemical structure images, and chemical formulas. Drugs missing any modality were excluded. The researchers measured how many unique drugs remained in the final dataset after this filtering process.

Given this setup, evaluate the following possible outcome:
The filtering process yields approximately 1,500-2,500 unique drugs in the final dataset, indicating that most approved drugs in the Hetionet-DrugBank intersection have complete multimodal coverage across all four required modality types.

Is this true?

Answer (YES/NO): NO